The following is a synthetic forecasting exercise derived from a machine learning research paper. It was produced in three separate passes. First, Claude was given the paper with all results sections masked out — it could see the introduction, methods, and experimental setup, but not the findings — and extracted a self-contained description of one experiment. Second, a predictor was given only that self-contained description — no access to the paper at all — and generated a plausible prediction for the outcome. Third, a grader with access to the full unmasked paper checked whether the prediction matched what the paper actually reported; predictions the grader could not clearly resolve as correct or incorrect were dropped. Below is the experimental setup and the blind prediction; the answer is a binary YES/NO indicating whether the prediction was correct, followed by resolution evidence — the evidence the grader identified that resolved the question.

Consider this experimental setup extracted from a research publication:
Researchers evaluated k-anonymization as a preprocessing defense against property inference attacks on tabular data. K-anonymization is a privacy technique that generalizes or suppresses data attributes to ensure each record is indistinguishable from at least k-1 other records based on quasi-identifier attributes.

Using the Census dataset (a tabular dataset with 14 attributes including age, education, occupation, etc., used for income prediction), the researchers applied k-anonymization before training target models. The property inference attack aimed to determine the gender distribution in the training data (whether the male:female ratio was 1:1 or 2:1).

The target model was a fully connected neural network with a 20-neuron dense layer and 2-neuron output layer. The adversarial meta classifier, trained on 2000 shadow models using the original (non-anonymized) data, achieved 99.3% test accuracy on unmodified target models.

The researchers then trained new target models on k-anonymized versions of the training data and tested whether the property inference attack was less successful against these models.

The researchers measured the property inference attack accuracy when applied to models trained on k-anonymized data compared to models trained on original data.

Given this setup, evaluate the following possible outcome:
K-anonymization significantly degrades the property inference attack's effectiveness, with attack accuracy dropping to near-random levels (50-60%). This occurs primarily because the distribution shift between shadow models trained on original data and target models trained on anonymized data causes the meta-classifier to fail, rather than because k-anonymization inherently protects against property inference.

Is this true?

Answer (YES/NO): NO